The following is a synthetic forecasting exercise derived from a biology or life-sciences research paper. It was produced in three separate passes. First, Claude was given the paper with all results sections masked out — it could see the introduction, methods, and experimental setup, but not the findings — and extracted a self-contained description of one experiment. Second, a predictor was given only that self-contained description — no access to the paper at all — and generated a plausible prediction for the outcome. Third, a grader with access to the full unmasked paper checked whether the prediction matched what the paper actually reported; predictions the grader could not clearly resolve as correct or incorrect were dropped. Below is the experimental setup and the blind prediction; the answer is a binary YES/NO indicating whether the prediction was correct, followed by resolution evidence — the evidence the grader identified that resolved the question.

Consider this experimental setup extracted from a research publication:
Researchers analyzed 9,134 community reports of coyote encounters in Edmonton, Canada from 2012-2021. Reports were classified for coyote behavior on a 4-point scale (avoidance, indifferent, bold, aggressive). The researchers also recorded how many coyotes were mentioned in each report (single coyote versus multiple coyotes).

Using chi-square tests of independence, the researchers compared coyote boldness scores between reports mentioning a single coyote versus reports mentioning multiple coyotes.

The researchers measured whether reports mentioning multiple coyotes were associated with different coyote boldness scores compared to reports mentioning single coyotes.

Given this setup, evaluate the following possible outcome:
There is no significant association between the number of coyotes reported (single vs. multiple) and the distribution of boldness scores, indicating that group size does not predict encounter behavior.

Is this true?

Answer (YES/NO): NO